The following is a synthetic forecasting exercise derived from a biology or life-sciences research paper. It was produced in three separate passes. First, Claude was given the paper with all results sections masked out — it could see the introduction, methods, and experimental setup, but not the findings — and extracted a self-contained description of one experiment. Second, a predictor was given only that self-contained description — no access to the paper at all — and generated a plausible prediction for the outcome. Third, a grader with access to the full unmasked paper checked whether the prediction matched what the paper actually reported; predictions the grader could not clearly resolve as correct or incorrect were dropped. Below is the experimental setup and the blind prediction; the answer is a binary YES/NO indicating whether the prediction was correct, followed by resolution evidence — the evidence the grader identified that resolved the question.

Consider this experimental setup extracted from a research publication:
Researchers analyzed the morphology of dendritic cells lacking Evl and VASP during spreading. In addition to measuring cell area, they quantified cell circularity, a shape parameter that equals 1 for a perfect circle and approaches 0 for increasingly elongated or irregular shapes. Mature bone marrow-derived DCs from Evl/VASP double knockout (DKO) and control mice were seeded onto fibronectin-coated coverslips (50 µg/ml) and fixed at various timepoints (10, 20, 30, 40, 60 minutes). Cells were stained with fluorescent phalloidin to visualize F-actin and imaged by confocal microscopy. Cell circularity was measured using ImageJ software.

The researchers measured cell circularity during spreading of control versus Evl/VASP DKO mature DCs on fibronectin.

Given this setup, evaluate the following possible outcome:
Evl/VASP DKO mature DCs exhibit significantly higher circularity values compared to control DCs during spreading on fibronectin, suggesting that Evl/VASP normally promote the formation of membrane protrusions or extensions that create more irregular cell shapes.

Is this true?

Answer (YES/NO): YES